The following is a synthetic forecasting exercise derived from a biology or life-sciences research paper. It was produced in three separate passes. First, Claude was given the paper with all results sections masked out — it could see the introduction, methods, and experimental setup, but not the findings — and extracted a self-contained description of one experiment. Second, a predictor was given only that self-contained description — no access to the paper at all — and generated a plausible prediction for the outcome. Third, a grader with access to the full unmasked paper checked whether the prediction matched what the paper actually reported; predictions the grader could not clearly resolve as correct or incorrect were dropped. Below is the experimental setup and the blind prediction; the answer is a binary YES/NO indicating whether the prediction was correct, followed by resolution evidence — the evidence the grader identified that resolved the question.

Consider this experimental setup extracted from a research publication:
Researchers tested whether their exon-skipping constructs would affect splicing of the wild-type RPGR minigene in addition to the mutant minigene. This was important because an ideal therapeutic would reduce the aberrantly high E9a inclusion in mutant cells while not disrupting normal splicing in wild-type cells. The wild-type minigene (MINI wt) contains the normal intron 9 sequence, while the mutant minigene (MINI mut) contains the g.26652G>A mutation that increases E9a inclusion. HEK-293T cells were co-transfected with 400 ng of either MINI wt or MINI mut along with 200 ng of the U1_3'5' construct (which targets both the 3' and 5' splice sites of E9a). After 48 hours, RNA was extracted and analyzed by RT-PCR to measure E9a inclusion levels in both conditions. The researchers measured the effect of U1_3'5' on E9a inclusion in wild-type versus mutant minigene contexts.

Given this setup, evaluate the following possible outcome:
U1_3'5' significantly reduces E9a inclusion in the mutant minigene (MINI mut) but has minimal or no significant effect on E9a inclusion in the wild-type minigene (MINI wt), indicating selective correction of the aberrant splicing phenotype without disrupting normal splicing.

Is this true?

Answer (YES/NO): YES